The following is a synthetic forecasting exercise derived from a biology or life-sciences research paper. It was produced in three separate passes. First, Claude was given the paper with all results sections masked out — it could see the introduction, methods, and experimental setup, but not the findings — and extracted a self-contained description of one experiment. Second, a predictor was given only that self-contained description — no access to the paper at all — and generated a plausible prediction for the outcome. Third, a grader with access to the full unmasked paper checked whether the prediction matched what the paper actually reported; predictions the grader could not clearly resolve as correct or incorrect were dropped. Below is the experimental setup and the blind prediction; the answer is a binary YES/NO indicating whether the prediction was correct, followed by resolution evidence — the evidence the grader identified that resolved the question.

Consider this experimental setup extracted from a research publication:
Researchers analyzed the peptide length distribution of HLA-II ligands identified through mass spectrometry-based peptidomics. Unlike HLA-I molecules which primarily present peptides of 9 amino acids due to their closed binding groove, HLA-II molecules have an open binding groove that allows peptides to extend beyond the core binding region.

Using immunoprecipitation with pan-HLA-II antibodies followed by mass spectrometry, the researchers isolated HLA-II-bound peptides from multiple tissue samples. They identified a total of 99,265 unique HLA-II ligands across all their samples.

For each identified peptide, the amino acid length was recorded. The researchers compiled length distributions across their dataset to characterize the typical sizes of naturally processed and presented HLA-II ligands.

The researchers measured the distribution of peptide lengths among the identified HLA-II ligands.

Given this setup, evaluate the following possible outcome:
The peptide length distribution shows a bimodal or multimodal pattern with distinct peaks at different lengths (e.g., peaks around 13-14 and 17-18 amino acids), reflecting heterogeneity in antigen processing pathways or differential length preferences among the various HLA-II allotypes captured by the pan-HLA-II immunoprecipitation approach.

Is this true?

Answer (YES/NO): NO